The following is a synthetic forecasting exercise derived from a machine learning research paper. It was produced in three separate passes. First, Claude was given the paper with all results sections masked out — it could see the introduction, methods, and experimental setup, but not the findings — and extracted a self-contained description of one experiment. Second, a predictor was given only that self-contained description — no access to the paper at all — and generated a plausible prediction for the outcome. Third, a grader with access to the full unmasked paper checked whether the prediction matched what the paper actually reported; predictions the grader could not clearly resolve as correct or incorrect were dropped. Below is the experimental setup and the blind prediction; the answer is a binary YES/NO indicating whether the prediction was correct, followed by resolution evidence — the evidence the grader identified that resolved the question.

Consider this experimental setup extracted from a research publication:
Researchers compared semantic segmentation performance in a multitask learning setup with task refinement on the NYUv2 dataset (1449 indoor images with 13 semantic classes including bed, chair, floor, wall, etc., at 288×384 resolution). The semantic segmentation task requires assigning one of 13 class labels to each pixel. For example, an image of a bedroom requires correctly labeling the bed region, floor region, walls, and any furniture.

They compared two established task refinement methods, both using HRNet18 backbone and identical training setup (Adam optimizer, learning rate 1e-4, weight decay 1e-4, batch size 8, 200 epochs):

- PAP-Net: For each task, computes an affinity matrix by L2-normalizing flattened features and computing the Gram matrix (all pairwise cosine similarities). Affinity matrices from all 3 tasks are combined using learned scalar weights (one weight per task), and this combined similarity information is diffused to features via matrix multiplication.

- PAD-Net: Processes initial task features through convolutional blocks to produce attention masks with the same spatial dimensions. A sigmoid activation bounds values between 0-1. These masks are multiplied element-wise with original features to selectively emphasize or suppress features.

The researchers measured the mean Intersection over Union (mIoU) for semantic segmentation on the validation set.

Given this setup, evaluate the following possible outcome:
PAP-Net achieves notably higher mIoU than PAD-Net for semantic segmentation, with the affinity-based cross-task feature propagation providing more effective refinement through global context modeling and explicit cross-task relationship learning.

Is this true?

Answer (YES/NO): NO